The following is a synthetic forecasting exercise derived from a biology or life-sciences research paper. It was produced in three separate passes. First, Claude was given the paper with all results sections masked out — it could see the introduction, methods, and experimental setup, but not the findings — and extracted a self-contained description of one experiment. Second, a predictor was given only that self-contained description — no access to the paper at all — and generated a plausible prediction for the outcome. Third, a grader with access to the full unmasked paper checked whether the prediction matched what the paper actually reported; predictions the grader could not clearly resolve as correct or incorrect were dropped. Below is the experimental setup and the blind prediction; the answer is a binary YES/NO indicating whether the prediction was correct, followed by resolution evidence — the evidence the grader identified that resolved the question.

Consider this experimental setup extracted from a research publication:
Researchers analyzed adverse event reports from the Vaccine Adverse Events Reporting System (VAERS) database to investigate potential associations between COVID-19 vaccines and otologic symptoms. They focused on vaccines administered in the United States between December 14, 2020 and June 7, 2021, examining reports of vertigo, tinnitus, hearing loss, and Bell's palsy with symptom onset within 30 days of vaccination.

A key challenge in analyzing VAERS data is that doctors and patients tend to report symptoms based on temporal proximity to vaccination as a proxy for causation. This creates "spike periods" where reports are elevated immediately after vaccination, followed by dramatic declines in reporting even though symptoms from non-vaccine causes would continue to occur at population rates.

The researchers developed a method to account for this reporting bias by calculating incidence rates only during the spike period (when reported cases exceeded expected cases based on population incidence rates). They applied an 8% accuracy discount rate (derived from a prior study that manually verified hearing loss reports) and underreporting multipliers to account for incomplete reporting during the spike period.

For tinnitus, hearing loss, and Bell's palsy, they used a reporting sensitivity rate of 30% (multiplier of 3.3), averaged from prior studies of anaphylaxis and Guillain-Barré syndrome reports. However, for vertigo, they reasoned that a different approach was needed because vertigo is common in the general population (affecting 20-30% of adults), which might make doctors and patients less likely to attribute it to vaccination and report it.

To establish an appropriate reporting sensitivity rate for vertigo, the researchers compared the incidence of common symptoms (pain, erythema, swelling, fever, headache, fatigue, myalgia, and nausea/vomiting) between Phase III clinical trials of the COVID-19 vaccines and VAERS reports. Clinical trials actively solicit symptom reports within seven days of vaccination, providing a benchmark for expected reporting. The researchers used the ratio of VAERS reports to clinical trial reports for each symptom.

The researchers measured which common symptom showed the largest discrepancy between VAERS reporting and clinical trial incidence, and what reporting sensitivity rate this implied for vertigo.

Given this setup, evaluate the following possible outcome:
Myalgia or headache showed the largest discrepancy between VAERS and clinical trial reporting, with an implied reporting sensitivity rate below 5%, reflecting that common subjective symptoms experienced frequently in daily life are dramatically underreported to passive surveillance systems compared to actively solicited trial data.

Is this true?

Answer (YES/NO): NO